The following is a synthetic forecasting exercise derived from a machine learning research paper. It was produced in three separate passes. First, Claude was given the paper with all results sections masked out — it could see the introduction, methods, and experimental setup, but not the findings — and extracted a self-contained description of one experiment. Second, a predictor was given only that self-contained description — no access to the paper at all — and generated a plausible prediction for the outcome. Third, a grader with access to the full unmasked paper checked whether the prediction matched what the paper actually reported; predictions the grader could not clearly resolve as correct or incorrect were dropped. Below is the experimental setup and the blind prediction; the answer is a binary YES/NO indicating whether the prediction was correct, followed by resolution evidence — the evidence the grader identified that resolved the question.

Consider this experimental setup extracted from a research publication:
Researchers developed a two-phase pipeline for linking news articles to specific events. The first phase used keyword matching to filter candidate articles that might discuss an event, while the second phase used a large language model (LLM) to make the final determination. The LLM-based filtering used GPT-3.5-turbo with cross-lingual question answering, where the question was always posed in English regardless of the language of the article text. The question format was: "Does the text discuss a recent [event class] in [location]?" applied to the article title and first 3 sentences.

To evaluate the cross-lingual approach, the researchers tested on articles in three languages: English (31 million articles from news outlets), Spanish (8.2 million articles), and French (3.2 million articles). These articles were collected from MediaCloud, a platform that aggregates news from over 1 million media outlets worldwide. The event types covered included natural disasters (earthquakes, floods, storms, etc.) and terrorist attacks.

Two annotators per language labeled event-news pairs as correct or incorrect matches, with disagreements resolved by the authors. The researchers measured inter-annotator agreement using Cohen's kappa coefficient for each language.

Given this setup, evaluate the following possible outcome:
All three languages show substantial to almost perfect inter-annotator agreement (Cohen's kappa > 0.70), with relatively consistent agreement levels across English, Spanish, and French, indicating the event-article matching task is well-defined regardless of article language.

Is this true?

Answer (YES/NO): YES